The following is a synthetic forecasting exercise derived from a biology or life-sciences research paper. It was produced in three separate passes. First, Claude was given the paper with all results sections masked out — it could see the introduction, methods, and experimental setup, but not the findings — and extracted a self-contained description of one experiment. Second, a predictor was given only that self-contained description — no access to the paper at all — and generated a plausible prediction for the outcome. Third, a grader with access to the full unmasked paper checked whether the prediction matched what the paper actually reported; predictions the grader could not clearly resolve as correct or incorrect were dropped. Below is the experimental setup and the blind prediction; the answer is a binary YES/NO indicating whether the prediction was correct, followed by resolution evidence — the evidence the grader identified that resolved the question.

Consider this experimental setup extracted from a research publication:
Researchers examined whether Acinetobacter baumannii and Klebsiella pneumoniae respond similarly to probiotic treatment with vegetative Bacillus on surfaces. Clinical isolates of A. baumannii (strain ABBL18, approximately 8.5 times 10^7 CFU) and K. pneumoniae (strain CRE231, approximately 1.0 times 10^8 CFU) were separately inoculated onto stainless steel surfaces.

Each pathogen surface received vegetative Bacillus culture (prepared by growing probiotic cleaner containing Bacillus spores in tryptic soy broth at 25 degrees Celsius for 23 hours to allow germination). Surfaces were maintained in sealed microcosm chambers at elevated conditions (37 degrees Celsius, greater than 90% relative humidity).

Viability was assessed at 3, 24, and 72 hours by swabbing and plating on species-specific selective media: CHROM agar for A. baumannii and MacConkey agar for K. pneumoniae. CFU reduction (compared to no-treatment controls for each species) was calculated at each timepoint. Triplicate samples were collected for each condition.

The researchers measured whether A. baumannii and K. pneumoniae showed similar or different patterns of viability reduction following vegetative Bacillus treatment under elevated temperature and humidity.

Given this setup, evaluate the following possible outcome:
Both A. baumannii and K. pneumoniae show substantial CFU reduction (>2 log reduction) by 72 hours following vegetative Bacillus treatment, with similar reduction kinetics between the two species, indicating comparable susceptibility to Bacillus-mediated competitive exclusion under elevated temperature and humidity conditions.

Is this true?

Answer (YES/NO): NO